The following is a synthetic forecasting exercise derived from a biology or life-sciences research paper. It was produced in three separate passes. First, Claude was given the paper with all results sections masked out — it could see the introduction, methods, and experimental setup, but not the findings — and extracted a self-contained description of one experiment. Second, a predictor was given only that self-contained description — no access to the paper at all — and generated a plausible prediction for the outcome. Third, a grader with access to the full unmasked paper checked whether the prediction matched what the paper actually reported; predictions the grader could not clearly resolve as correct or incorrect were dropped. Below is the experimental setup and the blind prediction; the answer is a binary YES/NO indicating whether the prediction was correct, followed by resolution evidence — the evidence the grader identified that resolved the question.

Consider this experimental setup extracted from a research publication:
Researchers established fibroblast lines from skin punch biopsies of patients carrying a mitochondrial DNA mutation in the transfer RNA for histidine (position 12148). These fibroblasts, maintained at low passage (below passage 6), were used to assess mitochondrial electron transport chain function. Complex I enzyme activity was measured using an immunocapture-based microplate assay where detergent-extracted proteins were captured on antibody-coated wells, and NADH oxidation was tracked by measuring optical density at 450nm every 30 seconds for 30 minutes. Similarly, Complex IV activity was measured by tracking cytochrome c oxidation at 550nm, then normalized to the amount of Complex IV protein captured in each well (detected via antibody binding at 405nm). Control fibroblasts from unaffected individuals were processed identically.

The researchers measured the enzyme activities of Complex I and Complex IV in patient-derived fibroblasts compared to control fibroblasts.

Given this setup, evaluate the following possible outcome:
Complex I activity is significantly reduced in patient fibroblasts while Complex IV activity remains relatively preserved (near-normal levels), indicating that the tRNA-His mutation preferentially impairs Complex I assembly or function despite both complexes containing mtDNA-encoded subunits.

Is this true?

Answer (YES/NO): NO